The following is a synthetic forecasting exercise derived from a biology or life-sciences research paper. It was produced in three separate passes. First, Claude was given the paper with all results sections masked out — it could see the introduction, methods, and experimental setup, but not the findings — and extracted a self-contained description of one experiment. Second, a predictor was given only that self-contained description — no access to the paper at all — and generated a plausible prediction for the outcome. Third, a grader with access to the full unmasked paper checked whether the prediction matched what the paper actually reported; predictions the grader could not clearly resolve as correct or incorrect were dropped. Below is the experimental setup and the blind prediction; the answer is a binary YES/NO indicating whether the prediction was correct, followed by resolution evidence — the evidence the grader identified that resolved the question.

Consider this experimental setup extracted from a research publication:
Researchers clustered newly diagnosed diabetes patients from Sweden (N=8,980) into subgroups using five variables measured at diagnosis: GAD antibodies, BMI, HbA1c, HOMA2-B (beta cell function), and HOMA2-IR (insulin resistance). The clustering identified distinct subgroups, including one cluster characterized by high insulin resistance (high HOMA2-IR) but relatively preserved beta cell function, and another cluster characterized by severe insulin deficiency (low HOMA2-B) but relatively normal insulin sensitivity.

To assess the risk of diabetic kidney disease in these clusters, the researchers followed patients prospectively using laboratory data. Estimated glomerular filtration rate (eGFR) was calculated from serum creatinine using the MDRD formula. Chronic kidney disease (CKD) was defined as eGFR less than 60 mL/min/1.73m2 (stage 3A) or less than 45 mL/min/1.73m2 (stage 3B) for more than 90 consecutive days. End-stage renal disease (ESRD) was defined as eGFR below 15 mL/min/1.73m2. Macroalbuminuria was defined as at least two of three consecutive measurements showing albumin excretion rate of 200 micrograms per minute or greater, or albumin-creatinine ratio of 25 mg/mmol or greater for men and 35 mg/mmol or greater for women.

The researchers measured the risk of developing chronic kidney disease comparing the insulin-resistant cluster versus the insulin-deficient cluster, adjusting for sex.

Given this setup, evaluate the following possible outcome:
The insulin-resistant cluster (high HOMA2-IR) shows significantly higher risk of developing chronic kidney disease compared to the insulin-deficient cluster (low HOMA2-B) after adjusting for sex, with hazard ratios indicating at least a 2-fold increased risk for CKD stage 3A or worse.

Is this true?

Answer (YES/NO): NO